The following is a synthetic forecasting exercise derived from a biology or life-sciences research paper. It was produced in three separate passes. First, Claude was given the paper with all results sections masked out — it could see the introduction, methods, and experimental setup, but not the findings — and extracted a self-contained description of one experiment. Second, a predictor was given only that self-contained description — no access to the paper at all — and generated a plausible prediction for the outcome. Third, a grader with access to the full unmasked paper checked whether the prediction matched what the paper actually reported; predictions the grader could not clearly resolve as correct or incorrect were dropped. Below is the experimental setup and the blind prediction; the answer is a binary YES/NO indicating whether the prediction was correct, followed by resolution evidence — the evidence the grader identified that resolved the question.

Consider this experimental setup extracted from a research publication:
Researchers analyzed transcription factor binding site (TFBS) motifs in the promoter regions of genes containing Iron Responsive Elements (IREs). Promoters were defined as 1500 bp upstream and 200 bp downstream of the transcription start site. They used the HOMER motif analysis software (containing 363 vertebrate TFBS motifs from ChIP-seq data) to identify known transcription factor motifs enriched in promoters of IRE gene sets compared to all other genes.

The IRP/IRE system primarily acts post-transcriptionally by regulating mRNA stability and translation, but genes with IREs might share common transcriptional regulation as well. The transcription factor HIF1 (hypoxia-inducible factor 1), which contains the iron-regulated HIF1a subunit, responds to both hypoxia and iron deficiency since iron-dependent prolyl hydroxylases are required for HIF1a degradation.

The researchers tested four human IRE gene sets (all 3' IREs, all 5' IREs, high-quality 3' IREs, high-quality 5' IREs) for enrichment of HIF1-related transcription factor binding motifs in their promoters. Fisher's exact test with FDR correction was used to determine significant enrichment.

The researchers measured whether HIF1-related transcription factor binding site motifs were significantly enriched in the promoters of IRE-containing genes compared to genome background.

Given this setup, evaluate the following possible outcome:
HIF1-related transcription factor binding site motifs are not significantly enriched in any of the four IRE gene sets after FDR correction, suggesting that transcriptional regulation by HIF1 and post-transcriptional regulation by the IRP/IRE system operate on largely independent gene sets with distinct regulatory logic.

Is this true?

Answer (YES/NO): YES